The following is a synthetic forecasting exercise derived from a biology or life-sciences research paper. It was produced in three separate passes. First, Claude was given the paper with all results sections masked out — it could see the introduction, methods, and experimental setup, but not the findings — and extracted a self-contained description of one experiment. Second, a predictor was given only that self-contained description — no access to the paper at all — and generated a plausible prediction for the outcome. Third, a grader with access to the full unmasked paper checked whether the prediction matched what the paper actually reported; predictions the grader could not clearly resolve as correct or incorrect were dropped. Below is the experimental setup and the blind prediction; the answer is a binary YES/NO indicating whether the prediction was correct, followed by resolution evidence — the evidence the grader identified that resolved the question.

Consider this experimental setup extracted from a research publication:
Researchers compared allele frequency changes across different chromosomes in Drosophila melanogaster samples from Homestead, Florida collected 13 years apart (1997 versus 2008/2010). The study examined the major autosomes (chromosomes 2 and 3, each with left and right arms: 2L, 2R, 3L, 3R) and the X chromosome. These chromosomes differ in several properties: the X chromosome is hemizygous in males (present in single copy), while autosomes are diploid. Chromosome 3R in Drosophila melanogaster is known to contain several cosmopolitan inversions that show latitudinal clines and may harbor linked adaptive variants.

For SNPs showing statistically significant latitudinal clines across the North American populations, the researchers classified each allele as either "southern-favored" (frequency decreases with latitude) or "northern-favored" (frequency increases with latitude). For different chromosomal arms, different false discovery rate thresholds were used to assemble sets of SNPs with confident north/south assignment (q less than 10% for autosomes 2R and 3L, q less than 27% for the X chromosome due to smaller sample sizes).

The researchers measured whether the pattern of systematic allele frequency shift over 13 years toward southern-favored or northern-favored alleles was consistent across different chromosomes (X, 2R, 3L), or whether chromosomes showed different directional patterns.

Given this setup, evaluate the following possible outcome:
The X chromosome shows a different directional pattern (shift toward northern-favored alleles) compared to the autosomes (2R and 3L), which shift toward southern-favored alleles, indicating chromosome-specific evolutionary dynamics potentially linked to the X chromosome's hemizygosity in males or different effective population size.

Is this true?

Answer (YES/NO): NO